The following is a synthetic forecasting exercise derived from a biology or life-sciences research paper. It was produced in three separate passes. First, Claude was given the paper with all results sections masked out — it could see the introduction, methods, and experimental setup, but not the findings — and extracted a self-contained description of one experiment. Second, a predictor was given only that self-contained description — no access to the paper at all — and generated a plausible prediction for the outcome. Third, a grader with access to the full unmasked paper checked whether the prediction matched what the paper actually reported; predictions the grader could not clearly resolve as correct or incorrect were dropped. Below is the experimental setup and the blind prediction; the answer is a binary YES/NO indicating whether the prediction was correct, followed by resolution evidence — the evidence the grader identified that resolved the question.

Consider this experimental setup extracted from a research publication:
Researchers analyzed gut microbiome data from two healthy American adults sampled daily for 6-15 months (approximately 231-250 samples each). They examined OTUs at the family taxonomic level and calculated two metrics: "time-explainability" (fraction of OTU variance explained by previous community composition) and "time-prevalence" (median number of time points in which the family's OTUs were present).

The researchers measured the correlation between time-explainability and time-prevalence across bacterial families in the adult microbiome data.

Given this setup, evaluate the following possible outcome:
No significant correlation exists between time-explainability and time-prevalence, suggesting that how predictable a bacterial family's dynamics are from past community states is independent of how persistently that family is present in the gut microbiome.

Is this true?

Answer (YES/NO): NO